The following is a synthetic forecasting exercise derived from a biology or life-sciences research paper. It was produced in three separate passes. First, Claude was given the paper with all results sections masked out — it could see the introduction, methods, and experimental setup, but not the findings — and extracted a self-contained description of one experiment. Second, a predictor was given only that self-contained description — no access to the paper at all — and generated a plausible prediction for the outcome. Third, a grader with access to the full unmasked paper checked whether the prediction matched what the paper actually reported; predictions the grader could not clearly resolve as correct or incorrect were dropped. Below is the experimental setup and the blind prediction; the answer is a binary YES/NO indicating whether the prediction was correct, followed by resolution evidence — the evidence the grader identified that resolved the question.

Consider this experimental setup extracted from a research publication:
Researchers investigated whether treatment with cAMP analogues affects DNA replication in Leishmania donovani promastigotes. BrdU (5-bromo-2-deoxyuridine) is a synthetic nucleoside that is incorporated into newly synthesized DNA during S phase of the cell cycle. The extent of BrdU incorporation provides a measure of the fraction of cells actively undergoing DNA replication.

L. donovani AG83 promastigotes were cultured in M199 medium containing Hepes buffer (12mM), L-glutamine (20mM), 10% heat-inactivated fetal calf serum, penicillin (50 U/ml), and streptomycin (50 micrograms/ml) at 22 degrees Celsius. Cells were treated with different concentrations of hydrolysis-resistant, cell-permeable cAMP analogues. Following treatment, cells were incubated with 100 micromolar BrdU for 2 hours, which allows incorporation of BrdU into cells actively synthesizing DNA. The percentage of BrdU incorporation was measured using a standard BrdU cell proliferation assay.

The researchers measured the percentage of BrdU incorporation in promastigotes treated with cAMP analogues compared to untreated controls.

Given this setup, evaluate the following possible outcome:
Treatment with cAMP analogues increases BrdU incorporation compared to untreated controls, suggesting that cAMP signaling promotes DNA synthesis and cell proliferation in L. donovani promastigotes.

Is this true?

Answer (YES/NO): NO